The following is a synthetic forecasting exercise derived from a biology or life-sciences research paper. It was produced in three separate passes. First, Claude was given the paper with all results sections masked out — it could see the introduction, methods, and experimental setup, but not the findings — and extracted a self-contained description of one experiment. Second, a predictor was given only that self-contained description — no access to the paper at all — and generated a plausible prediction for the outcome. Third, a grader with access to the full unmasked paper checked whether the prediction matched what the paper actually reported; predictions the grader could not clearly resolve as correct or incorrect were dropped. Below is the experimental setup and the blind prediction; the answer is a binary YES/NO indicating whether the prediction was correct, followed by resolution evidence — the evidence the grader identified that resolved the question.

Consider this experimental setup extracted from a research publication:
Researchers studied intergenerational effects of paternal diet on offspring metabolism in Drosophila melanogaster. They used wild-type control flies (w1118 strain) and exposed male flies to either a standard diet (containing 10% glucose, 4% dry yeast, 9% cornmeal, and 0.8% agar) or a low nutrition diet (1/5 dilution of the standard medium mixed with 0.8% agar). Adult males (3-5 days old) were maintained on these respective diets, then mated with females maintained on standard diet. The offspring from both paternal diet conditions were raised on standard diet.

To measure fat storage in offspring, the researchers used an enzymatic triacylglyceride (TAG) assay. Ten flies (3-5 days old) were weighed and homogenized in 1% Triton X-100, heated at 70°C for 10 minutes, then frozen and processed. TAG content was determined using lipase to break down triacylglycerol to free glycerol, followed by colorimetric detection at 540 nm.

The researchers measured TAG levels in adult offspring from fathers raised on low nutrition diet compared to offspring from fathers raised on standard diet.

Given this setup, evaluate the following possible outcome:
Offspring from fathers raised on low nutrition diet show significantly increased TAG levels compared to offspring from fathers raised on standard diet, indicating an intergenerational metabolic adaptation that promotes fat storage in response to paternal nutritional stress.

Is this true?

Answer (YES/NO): YES